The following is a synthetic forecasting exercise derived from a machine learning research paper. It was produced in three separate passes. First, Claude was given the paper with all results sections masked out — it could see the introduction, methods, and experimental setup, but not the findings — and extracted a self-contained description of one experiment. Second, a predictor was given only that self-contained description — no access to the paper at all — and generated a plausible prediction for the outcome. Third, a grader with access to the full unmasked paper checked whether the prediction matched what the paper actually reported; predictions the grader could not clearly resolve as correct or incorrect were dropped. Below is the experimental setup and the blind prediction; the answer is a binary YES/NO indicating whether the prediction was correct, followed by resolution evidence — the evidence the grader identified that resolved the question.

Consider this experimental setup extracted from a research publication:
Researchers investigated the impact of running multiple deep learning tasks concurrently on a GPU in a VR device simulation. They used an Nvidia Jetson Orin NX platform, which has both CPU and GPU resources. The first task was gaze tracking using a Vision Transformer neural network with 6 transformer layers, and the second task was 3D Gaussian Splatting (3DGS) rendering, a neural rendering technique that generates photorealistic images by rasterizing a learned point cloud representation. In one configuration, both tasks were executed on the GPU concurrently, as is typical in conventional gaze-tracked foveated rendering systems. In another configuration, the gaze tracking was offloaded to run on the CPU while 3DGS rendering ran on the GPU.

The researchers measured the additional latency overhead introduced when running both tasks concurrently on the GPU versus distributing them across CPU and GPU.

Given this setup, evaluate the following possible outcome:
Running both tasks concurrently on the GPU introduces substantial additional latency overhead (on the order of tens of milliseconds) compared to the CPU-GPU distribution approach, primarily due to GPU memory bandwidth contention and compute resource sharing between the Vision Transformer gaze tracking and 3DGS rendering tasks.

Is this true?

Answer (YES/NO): NO